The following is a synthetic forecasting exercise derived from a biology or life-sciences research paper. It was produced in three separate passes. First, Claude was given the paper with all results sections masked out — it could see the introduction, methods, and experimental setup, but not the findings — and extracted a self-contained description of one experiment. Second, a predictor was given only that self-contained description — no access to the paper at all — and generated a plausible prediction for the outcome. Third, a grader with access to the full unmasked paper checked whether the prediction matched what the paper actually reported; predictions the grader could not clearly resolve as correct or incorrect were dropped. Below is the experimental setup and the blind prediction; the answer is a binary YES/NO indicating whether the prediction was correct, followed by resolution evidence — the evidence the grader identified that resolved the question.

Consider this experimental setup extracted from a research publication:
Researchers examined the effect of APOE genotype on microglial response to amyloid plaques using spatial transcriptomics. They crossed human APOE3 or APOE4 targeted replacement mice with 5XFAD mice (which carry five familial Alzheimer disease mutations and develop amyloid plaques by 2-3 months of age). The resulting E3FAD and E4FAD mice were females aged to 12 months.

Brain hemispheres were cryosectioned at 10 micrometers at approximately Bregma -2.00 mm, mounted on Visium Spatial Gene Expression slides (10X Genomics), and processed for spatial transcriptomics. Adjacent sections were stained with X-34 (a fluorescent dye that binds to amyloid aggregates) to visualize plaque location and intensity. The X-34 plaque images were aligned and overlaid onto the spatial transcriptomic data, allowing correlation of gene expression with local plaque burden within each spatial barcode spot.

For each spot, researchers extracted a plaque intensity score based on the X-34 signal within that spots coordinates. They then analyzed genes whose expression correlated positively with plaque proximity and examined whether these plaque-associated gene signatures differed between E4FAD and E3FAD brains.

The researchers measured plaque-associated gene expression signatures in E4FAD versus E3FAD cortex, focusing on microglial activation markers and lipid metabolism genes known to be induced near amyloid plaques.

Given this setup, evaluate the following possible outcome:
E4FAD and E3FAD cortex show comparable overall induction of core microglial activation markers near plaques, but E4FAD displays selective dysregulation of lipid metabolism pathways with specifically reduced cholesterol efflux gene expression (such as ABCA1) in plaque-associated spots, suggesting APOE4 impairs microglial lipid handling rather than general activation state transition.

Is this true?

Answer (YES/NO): NO